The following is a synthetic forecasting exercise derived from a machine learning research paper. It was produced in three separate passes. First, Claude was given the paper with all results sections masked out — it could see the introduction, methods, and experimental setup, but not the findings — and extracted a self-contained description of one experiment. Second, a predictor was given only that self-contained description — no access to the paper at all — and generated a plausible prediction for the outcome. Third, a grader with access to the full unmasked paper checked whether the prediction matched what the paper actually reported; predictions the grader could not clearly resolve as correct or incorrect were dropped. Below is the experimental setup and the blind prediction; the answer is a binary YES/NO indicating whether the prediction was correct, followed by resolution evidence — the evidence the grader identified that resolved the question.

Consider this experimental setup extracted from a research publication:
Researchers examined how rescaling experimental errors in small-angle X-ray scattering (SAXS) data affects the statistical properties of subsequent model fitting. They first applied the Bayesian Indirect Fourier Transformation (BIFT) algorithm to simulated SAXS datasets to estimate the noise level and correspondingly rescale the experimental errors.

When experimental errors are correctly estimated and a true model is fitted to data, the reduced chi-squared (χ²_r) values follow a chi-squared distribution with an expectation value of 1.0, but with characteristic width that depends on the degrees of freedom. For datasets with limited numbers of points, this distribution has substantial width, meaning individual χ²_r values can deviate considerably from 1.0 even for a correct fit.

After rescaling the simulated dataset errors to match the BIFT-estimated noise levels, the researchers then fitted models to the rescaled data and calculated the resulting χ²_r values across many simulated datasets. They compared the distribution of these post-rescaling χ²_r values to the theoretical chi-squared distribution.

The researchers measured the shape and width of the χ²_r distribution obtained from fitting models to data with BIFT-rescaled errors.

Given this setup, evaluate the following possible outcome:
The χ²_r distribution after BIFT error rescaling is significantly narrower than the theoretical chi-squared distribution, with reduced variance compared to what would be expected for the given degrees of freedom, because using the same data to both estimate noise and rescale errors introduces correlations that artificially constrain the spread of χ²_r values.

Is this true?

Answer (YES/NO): YES